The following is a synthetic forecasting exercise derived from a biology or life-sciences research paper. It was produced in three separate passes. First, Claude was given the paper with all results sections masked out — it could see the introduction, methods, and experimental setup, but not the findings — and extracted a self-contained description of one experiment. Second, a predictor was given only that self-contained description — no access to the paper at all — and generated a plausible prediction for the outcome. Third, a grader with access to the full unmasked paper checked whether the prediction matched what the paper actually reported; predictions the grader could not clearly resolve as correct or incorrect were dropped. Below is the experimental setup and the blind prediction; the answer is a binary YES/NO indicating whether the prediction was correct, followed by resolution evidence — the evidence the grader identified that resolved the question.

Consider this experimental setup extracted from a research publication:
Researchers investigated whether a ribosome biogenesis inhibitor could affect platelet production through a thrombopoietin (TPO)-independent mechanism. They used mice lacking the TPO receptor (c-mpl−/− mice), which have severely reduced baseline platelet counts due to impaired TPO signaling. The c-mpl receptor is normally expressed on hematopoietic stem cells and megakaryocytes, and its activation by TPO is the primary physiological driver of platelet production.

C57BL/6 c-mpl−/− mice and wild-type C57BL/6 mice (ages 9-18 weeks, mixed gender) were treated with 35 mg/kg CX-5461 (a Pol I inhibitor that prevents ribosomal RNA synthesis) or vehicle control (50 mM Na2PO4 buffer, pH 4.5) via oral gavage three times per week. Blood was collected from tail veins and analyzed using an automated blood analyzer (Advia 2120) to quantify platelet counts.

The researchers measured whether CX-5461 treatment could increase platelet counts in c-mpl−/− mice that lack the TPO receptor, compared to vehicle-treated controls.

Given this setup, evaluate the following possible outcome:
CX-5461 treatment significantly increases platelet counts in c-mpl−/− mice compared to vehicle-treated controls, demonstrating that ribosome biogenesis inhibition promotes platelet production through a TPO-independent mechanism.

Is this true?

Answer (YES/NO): YES